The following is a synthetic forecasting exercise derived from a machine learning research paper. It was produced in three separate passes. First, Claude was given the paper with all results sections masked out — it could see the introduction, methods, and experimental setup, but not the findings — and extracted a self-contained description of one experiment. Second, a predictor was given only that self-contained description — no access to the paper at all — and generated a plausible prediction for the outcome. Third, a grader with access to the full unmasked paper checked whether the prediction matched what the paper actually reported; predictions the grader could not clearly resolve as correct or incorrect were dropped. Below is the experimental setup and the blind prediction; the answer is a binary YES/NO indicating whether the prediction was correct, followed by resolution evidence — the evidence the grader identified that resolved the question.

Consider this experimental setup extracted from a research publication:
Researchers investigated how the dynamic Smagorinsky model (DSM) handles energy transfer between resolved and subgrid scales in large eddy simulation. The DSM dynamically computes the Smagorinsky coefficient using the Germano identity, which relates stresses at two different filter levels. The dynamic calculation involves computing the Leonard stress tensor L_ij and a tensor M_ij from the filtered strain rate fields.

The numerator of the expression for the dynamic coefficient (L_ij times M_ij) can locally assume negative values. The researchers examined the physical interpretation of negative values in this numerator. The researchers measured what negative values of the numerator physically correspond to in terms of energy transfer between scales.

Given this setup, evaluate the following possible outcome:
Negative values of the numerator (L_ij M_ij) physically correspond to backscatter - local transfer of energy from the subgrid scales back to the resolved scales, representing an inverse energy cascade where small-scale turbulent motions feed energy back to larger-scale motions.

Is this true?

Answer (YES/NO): YES